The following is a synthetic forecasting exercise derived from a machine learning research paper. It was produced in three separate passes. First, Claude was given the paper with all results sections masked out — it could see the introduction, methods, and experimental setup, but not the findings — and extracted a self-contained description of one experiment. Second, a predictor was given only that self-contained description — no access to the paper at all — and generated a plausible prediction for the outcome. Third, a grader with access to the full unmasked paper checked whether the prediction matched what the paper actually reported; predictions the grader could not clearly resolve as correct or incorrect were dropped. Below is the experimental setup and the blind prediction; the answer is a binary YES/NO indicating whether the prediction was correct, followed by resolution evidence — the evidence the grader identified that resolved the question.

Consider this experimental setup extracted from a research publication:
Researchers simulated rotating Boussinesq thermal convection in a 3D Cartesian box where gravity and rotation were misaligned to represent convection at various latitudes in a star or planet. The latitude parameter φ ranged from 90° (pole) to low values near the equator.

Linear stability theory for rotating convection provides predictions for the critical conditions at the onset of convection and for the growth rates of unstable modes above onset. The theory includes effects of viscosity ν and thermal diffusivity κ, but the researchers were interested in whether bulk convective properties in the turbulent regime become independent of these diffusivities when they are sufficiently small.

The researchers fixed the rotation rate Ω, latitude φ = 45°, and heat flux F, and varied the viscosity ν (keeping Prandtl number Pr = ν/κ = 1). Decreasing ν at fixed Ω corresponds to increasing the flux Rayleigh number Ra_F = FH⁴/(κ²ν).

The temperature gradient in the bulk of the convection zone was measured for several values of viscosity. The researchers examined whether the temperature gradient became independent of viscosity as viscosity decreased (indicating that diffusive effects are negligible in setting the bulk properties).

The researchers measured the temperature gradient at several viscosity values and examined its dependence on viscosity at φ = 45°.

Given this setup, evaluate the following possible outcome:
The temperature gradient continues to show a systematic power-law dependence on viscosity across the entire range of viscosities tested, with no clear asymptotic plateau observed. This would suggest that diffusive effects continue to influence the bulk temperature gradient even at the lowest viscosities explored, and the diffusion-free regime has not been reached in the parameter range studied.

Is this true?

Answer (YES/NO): NO